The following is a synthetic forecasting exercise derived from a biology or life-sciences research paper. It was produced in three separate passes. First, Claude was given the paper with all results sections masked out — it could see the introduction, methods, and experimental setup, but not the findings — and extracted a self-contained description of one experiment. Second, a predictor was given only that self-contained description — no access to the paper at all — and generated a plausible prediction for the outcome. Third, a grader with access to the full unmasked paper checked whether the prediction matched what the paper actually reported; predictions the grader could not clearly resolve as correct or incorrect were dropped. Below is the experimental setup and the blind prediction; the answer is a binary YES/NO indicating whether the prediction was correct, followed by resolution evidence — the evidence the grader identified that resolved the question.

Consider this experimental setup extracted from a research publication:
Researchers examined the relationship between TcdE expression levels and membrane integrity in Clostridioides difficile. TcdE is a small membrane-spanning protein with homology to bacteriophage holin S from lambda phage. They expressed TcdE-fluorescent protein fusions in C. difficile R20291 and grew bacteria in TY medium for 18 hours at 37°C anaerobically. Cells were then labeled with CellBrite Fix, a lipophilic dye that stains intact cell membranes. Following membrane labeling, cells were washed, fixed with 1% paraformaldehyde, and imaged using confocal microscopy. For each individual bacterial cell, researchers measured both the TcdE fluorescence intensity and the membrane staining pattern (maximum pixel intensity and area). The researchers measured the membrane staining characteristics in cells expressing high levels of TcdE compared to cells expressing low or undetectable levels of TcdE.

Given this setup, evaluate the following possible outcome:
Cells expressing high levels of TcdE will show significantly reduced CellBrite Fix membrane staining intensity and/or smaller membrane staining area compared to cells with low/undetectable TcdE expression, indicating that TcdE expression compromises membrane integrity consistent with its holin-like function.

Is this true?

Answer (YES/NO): NO